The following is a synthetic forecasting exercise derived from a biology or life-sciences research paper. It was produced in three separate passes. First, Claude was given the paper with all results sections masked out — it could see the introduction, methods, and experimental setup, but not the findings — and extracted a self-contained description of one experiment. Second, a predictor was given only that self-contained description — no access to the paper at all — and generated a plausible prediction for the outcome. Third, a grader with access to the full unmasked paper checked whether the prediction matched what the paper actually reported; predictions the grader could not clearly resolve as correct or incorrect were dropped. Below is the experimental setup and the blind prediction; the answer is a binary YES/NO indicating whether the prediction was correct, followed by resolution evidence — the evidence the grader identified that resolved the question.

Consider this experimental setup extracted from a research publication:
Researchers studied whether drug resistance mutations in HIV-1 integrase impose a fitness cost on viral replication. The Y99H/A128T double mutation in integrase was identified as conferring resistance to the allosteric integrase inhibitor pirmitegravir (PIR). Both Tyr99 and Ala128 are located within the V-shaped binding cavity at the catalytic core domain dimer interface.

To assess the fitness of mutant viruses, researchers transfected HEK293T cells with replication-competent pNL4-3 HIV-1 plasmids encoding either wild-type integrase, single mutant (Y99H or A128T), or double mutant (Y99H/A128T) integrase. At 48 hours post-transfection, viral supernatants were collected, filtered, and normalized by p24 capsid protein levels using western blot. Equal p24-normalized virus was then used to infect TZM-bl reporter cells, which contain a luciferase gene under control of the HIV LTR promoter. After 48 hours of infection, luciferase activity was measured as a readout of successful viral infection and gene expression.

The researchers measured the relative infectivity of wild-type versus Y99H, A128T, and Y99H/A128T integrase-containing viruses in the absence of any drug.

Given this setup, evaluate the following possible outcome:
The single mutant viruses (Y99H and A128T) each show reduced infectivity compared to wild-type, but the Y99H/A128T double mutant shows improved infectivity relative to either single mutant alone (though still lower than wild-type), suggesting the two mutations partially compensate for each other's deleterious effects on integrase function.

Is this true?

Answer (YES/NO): NO